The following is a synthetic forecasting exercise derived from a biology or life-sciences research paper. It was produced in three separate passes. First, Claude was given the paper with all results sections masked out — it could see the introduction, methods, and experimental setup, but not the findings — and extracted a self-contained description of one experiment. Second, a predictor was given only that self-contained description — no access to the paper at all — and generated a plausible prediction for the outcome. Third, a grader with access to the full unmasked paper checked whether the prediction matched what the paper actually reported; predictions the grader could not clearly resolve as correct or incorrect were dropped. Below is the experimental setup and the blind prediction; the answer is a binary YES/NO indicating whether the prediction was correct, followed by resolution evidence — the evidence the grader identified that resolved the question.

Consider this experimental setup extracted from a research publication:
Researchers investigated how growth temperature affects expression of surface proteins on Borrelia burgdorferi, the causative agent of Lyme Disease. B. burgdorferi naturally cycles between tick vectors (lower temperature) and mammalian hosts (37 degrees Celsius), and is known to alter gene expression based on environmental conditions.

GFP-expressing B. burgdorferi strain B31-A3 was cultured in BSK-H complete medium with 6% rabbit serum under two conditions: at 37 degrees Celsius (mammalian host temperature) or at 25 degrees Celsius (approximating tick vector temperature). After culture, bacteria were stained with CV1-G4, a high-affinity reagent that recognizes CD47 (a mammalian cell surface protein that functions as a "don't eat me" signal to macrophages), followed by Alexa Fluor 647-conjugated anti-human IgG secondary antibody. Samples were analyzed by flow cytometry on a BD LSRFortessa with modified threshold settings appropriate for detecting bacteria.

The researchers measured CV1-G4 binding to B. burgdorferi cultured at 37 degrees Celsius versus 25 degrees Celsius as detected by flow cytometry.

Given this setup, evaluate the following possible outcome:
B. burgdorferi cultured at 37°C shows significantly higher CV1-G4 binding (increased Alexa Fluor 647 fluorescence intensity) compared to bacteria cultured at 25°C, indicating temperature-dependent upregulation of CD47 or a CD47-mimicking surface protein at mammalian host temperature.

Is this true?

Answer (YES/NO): YES